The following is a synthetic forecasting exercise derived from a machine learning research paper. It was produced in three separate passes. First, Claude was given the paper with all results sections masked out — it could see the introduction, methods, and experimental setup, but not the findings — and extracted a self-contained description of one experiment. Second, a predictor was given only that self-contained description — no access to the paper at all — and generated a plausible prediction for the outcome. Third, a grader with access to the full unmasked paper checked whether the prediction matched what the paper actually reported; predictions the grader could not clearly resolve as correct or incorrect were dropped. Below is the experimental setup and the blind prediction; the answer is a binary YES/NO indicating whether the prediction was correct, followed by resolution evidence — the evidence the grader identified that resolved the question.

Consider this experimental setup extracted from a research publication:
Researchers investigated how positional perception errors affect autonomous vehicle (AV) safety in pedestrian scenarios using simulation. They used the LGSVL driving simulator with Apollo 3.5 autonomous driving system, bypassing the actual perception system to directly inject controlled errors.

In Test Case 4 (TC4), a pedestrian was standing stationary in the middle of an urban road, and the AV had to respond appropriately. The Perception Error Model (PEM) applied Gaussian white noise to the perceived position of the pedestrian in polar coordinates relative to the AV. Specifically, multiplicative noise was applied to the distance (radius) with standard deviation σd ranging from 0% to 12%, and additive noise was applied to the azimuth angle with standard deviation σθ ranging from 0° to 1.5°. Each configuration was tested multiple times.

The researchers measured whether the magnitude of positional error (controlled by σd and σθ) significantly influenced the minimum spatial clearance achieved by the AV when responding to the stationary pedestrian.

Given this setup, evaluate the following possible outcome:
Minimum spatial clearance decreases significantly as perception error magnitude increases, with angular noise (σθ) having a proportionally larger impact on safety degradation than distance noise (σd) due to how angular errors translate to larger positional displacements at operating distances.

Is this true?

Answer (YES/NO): NO